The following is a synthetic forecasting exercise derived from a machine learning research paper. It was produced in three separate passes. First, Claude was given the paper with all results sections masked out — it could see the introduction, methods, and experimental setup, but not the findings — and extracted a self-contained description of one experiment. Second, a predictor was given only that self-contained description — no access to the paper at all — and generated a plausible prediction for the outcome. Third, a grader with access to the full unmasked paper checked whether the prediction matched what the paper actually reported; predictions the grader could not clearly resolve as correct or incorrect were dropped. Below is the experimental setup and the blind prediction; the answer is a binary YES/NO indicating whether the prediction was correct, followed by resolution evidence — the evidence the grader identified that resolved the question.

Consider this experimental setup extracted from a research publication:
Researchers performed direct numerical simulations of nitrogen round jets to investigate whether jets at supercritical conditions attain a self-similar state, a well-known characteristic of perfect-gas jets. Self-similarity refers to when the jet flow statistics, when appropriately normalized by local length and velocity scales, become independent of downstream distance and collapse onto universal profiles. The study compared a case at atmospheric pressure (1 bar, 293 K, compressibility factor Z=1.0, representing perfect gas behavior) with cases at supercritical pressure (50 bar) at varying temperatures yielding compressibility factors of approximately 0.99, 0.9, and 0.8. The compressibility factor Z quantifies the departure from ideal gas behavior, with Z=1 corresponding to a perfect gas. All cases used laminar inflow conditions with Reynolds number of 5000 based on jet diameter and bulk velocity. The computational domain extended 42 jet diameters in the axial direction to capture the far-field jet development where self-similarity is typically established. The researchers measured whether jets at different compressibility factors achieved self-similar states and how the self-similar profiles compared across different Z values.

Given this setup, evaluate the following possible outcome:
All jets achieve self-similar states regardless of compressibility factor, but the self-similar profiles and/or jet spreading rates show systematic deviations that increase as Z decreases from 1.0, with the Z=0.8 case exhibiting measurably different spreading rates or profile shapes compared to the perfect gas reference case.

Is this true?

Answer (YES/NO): YES